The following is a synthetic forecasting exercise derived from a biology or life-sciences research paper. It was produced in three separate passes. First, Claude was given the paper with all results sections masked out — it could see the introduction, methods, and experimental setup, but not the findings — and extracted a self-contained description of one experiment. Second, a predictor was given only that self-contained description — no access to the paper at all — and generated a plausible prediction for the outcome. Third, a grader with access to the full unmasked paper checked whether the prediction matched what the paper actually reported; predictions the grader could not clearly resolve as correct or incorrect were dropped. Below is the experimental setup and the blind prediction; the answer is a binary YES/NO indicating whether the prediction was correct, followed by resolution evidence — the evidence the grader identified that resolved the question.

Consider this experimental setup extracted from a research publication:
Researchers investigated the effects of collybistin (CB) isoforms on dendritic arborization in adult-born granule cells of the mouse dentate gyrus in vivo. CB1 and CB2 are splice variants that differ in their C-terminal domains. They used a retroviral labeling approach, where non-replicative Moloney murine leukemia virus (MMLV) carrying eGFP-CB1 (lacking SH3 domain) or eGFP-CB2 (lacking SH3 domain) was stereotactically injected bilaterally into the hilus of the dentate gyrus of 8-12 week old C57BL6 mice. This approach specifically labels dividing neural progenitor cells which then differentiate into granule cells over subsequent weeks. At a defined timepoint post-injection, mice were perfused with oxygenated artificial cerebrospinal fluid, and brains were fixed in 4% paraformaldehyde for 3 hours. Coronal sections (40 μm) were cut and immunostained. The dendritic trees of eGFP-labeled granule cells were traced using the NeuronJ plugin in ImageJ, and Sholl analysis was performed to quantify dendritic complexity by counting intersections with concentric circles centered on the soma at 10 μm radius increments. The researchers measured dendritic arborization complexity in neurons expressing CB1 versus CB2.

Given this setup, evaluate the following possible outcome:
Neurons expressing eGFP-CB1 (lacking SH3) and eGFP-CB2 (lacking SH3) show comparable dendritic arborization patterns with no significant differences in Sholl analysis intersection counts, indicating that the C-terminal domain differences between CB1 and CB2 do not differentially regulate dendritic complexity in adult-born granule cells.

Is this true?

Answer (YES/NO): NO